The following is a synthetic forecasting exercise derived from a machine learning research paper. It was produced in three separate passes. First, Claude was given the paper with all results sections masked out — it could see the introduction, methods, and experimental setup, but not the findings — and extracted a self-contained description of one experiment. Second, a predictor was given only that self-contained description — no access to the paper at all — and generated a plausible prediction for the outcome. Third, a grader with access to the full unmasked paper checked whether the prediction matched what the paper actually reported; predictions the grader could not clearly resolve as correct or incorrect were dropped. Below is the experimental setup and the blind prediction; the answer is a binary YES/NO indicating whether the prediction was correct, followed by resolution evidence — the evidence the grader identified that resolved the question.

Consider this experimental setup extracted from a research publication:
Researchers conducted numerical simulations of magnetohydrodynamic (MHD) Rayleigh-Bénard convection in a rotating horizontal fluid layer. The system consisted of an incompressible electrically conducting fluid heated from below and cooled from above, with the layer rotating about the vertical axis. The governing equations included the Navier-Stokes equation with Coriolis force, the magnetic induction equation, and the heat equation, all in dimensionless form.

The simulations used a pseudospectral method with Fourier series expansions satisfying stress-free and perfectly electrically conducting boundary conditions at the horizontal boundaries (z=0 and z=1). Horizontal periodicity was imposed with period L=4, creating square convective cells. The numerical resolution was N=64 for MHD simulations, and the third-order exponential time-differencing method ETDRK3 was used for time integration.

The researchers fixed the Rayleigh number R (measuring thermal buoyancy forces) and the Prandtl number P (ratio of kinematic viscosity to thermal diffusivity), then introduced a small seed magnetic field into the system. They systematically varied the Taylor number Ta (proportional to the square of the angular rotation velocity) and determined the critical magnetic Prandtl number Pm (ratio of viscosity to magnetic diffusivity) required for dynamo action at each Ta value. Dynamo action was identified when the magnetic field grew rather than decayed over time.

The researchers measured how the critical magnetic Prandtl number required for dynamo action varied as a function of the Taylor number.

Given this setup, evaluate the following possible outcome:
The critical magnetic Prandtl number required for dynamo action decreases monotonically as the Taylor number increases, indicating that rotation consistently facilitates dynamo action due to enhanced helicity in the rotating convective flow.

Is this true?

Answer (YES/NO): NO